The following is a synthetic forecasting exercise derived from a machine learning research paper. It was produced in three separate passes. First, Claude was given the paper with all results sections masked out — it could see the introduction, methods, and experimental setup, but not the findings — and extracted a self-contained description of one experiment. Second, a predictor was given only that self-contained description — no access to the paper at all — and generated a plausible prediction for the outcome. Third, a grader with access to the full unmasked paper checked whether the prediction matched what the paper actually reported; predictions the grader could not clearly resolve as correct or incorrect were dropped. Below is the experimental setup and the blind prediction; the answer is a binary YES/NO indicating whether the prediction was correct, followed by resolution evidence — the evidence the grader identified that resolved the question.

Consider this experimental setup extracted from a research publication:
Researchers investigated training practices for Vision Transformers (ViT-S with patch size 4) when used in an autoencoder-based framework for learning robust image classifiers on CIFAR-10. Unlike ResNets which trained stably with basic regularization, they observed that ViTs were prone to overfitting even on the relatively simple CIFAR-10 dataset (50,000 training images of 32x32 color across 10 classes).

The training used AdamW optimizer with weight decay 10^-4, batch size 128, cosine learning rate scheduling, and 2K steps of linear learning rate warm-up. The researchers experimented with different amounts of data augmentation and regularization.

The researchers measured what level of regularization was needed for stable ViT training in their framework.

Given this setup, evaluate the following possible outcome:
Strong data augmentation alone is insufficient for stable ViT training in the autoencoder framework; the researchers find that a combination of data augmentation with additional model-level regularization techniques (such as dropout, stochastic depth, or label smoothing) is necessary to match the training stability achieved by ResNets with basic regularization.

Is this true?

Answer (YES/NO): NO